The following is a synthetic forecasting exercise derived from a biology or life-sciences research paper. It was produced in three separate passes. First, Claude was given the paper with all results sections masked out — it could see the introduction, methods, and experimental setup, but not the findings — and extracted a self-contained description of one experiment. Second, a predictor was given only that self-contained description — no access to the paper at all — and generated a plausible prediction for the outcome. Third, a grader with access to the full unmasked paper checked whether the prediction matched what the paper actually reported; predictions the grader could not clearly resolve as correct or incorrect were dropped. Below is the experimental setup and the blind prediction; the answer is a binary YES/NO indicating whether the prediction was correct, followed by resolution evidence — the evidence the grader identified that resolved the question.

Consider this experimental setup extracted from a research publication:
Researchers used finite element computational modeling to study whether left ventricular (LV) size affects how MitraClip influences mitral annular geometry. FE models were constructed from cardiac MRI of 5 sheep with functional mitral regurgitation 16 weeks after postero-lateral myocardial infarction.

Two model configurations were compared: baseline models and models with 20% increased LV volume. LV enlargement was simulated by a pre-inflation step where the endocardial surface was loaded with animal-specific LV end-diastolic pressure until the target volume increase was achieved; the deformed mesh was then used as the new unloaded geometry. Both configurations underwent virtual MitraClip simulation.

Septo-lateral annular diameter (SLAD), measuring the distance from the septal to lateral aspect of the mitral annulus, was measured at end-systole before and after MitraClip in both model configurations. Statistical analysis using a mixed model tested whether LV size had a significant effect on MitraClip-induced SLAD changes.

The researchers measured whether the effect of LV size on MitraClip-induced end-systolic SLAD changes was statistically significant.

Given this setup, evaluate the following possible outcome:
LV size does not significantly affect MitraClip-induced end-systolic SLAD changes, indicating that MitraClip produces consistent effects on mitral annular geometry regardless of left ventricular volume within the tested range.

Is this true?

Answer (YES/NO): NO